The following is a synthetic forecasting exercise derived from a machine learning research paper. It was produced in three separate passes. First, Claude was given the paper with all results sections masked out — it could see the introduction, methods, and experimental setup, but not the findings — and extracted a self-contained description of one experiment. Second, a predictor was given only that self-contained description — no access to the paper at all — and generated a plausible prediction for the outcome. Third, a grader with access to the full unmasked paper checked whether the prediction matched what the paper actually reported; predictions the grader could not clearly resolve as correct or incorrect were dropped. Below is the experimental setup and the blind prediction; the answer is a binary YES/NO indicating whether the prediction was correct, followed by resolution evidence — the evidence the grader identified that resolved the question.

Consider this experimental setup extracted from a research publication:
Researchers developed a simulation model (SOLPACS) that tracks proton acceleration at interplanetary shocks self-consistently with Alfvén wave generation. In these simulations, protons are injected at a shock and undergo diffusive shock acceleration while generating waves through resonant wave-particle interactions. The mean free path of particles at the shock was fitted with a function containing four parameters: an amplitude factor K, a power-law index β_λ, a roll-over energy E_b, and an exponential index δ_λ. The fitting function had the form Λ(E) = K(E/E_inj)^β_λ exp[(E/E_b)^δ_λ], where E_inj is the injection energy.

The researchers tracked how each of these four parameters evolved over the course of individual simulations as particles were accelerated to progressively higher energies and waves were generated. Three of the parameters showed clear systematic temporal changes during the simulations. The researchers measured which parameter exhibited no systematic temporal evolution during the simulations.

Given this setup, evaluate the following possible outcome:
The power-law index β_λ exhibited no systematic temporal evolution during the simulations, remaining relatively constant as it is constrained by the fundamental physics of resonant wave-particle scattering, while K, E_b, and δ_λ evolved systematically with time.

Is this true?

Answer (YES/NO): NO